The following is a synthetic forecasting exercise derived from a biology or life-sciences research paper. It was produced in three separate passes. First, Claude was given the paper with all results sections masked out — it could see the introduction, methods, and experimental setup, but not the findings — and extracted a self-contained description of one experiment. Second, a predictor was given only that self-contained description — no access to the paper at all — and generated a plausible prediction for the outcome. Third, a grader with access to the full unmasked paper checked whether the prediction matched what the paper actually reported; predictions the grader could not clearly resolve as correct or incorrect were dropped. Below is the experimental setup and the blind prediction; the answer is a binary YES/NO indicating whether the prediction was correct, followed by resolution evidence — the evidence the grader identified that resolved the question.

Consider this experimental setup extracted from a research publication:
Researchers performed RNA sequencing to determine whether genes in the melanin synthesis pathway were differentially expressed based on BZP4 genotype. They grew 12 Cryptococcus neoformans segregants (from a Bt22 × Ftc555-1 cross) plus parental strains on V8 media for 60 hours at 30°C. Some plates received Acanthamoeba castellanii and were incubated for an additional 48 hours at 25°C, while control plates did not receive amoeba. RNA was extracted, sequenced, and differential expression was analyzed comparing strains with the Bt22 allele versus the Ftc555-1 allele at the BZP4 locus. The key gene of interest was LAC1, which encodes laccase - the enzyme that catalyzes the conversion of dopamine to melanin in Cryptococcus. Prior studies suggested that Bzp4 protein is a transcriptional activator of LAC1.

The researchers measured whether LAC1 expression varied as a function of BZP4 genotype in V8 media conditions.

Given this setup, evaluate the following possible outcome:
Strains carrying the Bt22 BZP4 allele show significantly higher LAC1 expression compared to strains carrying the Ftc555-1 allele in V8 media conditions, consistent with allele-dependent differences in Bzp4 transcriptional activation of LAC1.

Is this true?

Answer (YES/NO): NO